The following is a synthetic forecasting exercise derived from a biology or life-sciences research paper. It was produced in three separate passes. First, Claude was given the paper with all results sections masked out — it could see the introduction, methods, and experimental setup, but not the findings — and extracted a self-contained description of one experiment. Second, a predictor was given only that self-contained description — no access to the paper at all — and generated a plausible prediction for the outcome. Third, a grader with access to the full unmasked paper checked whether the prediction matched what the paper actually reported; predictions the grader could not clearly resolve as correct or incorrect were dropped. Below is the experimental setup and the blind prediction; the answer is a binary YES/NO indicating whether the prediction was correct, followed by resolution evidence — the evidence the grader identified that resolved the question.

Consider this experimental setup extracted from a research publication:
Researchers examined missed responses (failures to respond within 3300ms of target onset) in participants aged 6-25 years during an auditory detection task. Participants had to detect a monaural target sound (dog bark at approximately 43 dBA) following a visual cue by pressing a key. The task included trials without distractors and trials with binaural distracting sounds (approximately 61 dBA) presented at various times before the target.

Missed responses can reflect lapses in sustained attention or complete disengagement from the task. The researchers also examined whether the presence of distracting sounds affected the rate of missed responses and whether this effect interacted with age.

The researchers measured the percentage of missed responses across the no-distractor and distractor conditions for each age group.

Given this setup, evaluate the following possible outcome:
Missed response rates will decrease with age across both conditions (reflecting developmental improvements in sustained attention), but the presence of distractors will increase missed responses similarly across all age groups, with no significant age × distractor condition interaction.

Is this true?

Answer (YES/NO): NO